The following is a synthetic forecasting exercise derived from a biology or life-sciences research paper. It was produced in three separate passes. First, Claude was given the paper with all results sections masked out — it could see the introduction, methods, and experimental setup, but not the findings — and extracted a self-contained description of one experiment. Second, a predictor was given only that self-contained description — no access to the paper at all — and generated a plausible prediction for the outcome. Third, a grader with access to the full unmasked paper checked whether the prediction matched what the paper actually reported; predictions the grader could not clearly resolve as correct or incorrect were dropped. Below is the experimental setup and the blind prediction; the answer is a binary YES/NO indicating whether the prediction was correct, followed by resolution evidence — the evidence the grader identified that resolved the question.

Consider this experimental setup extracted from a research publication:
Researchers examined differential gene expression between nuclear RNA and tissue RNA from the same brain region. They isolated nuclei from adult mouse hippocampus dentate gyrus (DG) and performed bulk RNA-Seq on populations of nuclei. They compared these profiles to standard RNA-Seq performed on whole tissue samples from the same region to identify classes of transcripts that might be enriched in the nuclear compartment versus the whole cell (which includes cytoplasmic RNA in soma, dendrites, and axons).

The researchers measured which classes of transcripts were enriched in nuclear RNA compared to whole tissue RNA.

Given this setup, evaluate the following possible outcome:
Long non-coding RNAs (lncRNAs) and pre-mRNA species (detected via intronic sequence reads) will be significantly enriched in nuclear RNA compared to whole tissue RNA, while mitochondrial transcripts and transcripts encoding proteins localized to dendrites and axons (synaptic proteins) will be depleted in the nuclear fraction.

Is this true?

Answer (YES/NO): NO